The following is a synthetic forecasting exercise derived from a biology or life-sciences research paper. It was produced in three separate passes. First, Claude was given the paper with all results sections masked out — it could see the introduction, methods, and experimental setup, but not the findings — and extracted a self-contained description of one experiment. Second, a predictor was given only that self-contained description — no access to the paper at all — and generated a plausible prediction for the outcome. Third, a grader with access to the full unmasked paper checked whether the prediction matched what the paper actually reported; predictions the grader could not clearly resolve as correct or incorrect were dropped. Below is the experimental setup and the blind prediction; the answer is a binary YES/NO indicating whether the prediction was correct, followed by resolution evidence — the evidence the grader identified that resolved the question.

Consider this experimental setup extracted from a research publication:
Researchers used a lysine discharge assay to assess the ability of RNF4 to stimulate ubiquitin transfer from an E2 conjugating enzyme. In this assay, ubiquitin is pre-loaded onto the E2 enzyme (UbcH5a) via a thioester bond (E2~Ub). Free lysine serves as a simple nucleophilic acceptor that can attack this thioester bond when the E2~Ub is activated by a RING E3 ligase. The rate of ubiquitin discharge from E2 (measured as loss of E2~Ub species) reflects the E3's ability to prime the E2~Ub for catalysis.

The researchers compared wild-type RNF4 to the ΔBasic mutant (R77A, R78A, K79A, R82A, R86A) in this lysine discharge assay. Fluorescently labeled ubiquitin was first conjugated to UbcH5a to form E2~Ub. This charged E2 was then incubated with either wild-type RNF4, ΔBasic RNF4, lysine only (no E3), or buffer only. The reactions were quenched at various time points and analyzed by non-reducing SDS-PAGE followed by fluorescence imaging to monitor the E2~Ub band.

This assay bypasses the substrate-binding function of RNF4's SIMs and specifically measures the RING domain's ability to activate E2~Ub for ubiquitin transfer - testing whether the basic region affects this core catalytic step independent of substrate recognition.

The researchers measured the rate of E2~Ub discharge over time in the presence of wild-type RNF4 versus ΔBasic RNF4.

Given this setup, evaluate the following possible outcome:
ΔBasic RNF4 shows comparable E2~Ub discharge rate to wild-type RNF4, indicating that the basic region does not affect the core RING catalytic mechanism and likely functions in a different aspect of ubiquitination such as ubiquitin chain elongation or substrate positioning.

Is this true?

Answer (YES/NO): YES